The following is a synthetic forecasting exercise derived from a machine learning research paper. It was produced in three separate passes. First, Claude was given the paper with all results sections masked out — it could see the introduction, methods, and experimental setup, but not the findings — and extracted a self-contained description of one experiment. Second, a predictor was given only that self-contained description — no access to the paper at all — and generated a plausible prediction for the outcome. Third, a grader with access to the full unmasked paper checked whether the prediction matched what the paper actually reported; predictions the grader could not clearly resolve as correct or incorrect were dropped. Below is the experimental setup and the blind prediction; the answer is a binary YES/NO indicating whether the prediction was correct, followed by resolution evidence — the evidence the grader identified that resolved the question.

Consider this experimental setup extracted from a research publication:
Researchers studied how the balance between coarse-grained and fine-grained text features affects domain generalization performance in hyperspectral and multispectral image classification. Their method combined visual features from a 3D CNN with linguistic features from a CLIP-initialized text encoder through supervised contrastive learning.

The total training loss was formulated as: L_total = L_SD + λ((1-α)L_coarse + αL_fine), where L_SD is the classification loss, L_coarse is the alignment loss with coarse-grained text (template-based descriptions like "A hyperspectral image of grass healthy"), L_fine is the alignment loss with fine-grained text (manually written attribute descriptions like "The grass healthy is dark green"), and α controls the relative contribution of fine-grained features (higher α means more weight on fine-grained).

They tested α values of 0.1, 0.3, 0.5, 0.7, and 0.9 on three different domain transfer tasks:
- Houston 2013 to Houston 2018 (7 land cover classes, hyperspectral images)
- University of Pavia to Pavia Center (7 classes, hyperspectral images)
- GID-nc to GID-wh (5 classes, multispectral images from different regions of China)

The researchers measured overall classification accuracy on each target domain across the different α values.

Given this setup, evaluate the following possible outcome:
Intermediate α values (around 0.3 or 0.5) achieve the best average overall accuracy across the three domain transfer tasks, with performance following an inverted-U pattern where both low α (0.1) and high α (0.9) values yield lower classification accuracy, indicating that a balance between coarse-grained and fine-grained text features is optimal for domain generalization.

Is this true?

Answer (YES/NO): NO